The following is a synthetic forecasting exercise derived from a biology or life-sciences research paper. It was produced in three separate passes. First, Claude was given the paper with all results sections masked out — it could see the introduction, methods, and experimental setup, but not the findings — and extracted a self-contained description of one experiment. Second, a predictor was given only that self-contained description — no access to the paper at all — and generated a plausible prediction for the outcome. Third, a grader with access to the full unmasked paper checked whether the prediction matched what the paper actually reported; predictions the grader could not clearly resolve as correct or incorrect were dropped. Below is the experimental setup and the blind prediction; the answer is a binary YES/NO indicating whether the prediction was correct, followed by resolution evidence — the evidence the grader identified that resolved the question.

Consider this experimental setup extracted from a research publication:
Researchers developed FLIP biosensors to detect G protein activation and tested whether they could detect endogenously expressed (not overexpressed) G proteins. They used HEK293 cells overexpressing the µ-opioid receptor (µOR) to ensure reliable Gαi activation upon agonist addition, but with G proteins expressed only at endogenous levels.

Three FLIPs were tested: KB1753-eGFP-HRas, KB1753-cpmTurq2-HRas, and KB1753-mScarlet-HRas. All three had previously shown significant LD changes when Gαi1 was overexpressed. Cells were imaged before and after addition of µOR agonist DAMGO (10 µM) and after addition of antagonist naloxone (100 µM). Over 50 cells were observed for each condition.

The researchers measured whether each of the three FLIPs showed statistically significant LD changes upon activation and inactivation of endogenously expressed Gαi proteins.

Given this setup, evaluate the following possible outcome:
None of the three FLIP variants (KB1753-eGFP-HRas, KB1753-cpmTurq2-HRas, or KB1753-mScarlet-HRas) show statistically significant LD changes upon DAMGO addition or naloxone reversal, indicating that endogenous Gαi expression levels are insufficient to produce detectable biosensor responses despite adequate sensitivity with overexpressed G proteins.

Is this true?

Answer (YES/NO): NO